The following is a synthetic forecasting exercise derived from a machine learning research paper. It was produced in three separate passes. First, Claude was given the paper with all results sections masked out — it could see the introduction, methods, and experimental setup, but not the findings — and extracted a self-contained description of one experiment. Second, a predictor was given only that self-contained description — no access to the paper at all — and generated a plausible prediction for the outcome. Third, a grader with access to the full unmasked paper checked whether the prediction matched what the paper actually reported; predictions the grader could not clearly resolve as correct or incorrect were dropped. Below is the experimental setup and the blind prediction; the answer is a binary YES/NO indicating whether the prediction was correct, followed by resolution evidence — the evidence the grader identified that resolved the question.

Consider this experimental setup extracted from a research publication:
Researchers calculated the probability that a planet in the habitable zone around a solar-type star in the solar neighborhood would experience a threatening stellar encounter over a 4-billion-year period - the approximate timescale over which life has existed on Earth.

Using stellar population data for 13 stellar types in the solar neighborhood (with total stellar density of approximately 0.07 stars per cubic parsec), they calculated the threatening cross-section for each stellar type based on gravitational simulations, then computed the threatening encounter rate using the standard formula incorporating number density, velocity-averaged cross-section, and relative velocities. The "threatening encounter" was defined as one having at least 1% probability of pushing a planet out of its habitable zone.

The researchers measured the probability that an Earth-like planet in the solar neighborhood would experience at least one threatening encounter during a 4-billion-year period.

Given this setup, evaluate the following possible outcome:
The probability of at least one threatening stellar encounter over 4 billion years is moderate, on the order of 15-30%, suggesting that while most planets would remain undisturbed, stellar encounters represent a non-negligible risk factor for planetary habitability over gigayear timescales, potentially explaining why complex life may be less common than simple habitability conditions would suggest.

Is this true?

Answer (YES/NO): NO